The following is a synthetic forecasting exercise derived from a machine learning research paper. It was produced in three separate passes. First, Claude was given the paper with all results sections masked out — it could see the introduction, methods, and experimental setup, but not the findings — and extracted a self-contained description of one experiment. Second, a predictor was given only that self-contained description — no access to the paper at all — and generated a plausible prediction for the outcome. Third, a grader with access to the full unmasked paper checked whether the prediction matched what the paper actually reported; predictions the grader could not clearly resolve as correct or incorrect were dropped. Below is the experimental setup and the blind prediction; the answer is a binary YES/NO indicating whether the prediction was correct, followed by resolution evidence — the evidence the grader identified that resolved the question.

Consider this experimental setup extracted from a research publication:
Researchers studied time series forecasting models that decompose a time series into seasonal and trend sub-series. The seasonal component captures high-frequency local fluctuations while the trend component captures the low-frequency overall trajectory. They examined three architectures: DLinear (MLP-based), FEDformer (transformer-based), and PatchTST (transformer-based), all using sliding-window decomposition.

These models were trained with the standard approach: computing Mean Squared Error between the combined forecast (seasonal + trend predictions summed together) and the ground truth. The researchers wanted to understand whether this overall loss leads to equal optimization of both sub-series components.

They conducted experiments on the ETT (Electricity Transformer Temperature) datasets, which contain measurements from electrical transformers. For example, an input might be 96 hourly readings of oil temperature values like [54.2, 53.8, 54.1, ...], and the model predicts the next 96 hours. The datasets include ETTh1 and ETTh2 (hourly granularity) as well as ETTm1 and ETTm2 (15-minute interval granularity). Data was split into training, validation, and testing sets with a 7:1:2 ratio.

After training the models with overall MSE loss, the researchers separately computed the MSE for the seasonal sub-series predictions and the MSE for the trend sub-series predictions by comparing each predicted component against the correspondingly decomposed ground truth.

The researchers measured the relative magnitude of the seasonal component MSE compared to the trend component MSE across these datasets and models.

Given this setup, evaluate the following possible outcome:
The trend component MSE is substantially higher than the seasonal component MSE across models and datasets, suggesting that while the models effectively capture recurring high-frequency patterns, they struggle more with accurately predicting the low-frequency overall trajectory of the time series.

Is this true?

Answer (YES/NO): NO